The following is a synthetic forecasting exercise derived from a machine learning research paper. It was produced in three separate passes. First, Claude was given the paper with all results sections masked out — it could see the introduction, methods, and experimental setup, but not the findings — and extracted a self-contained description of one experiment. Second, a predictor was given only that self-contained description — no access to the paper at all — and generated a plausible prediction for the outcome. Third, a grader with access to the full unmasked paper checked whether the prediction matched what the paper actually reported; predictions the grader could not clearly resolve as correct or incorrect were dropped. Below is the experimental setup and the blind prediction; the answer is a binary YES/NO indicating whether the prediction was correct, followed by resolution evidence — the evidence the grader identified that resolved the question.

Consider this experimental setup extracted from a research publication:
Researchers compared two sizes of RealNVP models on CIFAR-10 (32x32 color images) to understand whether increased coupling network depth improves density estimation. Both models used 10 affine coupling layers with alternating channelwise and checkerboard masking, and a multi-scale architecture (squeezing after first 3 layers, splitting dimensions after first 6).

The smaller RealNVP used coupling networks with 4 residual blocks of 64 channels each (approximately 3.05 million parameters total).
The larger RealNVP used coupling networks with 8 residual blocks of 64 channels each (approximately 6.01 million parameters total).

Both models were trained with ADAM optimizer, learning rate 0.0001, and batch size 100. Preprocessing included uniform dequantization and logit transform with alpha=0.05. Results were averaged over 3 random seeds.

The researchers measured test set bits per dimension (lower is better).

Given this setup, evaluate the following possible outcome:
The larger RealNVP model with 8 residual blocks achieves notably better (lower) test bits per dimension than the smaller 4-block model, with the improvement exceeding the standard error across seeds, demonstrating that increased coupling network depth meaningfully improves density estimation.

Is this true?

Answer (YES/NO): YES